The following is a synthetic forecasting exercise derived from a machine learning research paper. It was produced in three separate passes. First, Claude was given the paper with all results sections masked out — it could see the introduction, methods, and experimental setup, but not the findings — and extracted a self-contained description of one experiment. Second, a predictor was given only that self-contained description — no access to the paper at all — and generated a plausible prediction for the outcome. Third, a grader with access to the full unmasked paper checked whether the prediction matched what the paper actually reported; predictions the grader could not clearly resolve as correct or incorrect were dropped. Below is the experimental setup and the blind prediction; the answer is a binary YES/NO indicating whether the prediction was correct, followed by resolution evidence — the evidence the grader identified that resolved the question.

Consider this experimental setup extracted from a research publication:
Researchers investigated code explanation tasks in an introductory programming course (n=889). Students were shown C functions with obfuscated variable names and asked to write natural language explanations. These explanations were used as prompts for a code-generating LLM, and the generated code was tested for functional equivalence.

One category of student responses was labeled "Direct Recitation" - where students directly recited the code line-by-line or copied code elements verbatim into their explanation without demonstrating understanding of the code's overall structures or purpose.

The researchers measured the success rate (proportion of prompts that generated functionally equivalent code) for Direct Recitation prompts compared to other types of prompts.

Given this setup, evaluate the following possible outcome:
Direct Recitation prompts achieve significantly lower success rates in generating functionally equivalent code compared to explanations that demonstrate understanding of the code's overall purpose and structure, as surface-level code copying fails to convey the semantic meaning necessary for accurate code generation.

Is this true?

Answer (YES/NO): YES